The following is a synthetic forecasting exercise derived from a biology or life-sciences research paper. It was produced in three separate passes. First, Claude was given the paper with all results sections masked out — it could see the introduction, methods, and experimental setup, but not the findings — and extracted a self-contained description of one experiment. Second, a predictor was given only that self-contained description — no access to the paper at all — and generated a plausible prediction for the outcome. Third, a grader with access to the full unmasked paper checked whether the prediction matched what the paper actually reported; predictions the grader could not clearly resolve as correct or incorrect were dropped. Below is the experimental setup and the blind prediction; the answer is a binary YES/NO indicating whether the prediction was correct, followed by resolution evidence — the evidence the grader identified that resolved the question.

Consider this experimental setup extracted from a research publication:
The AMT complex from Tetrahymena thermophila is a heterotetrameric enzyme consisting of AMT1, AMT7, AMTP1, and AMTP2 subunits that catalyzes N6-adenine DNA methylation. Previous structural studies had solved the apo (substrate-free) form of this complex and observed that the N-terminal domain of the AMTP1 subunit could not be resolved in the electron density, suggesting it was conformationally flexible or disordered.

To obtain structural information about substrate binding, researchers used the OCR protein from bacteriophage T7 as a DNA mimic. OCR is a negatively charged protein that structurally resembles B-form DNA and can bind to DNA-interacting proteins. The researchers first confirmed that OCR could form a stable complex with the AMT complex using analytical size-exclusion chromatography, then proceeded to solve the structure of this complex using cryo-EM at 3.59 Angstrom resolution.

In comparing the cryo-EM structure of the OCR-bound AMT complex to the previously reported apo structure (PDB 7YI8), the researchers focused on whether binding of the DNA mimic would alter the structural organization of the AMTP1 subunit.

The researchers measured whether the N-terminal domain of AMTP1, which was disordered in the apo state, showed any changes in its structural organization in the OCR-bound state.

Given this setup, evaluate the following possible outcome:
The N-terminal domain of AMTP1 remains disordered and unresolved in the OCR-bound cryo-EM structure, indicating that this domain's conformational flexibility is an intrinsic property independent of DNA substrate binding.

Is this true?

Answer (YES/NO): NO